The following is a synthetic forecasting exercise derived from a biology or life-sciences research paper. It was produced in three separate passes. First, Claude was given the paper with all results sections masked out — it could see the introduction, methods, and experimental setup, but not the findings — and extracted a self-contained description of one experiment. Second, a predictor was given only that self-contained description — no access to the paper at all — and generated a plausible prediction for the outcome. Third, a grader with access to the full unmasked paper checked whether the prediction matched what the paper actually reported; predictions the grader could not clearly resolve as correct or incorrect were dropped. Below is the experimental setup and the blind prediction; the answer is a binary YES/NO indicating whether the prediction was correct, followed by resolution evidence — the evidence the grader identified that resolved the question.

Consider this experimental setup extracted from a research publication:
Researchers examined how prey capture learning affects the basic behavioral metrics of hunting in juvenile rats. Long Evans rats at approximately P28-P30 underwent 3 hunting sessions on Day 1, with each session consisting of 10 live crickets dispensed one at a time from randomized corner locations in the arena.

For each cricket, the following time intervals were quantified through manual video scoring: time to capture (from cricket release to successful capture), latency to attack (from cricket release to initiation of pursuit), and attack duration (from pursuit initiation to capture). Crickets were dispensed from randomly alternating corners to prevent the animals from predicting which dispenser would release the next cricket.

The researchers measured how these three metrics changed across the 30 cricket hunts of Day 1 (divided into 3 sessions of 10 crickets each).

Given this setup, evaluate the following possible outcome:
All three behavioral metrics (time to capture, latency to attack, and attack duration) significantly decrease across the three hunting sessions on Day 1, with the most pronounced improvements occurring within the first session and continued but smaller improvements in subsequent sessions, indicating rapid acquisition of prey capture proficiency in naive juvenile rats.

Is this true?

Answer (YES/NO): NO